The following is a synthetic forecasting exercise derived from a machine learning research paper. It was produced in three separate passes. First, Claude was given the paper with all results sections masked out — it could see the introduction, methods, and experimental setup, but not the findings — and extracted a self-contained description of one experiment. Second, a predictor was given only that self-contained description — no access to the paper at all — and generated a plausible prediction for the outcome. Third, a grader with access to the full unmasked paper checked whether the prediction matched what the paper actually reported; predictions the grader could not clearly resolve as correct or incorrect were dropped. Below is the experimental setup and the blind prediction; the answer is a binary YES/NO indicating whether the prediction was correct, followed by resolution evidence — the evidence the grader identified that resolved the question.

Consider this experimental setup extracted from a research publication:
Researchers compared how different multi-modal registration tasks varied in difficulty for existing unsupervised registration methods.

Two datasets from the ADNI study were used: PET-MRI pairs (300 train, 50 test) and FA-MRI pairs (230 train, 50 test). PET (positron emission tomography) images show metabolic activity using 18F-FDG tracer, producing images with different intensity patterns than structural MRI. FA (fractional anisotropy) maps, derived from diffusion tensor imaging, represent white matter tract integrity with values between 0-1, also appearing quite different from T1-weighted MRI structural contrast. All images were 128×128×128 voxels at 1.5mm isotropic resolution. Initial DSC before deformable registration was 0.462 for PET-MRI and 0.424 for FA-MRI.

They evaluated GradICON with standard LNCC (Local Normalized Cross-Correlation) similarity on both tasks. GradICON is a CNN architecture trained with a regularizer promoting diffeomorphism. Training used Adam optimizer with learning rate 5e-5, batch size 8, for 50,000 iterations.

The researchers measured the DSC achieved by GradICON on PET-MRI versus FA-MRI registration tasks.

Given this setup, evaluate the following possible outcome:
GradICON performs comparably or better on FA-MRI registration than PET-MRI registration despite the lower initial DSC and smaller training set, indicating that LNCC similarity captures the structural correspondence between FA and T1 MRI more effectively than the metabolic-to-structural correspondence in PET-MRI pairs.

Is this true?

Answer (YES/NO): YES